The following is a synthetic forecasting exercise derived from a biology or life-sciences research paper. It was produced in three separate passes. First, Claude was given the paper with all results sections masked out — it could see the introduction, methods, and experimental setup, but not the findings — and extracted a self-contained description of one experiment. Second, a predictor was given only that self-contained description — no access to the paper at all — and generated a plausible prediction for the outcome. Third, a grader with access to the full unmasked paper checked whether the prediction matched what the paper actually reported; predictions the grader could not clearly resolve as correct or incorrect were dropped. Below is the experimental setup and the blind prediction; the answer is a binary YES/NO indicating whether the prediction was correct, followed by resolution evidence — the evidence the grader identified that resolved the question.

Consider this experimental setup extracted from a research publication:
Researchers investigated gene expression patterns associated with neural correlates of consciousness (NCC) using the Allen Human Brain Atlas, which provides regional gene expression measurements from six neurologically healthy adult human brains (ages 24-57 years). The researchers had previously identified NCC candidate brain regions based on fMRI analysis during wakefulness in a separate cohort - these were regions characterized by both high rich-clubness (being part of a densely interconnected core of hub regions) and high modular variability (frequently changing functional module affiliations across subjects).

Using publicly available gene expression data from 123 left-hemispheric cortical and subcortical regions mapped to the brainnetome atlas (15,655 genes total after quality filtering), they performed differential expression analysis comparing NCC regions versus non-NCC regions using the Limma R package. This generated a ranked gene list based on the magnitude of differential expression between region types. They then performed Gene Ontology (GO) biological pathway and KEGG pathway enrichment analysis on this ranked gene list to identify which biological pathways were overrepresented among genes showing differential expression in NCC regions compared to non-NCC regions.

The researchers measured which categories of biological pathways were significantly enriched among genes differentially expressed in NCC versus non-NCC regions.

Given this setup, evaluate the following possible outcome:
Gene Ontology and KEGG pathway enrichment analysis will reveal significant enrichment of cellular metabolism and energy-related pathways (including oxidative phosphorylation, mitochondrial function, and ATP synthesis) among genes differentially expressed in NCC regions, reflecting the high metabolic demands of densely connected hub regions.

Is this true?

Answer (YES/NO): NO